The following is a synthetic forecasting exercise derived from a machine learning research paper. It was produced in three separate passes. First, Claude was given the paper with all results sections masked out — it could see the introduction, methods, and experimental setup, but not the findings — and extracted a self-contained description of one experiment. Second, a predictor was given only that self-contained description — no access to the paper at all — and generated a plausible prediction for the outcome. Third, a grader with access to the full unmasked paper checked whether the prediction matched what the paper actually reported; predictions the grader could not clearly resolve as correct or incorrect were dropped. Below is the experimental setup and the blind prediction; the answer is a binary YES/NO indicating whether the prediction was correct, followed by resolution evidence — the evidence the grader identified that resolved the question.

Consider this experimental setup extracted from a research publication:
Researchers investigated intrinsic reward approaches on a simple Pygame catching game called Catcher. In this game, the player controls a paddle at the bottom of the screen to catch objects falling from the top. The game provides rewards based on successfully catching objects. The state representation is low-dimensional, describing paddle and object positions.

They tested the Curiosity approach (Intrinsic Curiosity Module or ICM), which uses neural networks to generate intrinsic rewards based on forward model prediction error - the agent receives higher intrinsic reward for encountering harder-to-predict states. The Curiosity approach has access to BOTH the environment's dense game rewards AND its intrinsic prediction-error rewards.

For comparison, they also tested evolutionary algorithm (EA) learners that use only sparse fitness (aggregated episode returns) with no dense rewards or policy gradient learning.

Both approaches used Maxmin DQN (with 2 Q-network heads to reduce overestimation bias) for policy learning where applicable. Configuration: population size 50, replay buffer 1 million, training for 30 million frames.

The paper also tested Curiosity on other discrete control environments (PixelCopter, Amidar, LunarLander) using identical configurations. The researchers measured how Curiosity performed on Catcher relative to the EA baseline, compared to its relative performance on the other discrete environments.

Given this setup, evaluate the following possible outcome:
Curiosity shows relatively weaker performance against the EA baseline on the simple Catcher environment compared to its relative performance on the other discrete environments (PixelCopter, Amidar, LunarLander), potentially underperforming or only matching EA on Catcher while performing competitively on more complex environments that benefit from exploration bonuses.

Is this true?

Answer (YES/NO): NO